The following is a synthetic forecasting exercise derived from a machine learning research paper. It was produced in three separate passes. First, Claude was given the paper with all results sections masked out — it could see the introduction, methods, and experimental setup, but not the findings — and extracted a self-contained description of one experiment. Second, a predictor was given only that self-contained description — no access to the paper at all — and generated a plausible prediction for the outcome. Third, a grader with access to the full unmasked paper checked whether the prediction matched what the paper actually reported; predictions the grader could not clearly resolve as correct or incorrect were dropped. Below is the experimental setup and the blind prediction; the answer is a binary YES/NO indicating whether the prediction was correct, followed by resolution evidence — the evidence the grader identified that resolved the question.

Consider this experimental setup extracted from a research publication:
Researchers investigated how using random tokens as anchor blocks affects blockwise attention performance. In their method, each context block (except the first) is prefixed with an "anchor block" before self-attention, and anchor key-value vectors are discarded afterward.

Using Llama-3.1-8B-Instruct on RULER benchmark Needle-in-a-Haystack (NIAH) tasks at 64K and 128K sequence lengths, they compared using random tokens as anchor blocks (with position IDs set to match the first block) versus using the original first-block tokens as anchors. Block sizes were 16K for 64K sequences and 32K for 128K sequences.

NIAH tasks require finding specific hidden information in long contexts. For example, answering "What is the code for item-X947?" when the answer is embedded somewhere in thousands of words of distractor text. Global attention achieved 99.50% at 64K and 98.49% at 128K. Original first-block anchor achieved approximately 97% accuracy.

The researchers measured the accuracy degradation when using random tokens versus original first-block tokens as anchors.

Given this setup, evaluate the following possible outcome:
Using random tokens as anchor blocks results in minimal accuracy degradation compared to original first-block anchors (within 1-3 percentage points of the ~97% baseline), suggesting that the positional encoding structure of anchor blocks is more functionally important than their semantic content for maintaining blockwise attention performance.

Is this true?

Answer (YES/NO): NO